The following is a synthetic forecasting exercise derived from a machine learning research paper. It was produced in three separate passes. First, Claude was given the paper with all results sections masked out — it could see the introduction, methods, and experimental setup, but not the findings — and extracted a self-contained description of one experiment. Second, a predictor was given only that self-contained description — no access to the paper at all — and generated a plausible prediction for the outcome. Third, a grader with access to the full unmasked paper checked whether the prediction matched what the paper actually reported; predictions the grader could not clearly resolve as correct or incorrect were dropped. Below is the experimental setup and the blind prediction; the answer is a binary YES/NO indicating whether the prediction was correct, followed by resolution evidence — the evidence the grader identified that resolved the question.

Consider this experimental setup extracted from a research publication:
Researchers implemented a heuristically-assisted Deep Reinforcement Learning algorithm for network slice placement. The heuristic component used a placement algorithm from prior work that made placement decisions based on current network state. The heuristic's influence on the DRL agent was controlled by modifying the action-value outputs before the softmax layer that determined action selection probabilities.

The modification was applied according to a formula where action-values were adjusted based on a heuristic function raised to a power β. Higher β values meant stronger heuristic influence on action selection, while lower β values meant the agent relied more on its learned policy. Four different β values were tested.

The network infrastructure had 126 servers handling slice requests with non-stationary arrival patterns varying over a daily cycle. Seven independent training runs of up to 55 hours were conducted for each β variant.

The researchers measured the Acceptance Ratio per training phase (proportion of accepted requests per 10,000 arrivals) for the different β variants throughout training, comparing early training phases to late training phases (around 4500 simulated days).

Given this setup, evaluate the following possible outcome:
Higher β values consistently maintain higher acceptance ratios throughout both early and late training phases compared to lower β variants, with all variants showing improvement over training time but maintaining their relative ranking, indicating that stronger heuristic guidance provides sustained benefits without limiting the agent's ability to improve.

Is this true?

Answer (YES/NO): NO